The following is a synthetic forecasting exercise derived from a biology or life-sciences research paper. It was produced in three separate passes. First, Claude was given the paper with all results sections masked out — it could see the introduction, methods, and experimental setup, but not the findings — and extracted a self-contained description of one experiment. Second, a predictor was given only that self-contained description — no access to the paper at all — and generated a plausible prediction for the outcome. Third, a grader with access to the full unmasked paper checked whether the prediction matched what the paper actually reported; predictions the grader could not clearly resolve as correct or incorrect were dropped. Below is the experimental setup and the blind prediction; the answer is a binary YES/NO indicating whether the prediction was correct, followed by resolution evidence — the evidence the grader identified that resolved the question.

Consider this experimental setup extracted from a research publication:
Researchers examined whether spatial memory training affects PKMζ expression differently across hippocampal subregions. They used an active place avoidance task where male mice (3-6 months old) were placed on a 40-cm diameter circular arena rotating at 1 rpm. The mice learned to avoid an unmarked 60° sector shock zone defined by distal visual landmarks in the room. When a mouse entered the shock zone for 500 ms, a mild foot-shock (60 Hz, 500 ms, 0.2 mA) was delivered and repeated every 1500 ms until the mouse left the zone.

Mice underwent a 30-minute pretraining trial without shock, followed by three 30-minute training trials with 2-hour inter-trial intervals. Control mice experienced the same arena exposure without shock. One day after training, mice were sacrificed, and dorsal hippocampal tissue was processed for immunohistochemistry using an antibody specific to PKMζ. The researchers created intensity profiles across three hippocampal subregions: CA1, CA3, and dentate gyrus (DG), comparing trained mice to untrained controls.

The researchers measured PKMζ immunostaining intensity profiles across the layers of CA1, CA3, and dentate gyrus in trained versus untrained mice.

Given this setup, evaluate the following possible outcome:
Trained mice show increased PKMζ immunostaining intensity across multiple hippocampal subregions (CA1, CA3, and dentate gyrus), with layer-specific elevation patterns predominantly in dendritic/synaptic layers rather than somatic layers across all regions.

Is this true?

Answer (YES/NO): NO